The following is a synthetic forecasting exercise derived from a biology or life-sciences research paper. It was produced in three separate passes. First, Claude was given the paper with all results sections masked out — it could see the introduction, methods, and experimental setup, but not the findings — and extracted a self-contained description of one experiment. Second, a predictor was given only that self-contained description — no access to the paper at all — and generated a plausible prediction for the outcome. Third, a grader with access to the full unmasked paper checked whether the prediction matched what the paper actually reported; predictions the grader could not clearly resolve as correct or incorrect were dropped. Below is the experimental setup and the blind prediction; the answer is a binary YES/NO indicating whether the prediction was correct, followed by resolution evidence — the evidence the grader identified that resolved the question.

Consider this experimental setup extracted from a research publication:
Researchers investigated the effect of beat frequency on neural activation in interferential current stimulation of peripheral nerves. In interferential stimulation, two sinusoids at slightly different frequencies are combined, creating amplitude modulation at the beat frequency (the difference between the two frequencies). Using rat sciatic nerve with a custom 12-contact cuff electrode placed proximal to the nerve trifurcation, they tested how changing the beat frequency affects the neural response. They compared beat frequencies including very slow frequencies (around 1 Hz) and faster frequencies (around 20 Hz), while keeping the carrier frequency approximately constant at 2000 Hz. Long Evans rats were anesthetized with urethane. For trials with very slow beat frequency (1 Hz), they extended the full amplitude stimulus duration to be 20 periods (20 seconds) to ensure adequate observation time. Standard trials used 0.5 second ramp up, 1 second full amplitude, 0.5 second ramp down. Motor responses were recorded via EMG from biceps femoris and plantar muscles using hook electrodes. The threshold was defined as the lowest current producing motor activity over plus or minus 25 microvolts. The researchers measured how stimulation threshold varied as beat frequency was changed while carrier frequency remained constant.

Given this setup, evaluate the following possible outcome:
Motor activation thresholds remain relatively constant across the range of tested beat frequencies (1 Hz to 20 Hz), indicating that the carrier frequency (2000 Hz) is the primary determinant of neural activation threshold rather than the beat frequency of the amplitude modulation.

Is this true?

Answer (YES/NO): NO